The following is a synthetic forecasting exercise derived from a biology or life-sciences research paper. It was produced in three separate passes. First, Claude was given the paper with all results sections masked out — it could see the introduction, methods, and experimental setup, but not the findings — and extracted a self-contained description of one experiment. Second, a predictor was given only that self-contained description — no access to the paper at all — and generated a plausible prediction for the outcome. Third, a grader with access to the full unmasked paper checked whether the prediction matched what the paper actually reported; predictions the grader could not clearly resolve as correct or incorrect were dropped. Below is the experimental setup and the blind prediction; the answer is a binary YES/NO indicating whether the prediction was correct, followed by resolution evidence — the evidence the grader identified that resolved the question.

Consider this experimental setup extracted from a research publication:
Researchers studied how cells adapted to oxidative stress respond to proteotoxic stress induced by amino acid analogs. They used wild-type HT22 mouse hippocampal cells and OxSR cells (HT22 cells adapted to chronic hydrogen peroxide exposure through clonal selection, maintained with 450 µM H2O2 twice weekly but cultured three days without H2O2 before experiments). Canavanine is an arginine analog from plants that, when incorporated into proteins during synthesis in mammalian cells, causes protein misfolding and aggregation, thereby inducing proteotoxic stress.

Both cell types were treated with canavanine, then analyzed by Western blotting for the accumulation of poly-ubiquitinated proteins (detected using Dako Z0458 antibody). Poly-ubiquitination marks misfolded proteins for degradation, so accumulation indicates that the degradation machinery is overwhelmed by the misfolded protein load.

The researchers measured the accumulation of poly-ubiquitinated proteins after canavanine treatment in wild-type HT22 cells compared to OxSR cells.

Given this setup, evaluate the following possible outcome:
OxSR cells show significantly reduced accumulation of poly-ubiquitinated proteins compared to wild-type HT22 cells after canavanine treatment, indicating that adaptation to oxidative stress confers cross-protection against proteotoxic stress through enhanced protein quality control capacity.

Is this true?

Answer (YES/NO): YES